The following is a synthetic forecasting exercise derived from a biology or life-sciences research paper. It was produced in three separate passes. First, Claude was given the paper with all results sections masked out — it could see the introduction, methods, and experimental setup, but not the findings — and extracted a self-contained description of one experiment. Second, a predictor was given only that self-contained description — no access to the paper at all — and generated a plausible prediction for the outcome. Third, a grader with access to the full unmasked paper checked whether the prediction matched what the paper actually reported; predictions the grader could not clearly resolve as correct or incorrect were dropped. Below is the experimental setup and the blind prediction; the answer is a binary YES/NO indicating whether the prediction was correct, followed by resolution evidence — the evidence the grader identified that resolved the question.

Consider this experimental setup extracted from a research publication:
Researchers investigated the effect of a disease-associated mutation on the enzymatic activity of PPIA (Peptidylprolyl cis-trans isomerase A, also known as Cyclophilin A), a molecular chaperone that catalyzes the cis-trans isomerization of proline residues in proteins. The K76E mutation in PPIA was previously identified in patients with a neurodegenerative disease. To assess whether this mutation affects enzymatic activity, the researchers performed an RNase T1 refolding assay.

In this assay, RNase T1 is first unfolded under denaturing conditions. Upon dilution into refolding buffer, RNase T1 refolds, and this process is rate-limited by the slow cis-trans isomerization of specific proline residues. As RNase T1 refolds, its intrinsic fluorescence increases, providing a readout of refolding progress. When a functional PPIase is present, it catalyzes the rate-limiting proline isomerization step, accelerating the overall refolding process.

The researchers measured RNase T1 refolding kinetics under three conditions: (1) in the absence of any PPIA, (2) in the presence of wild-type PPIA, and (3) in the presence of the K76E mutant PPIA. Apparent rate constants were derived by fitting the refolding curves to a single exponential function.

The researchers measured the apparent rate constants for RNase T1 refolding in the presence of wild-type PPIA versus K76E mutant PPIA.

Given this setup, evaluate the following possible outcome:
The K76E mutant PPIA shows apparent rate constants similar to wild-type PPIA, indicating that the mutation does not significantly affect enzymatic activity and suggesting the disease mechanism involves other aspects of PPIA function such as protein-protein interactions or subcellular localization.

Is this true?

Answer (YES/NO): NO